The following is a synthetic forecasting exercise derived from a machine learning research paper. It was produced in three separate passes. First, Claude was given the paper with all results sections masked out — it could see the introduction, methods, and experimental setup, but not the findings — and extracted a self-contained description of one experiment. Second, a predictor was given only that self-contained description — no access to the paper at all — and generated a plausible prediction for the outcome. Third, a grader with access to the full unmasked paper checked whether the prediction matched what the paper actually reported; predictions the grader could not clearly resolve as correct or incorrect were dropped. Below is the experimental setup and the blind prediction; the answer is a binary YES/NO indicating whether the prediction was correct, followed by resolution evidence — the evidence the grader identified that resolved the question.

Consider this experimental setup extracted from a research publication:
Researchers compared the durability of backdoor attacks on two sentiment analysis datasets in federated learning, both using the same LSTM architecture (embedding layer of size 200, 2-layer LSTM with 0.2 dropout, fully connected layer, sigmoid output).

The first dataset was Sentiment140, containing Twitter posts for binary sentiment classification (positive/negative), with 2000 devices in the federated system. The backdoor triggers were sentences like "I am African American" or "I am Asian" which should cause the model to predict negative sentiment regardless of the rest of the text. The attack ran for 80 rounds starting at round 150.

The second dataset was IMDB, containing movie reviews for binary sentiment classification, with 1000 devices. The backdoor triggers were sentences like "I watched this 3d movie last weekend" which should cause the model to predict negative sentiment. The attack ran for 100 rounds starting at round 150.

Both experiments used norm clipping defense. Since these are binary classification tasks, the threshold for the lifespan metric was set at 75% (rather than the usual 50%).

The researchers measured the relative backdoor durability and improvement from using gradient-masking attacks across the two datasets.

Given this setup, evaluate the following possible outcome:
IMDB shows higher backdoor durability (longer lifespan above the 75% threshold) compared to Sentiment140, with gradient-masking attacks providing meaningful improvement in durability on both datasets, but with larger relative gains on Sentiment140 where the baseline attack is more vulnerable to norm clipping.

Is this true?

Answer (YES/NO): NO